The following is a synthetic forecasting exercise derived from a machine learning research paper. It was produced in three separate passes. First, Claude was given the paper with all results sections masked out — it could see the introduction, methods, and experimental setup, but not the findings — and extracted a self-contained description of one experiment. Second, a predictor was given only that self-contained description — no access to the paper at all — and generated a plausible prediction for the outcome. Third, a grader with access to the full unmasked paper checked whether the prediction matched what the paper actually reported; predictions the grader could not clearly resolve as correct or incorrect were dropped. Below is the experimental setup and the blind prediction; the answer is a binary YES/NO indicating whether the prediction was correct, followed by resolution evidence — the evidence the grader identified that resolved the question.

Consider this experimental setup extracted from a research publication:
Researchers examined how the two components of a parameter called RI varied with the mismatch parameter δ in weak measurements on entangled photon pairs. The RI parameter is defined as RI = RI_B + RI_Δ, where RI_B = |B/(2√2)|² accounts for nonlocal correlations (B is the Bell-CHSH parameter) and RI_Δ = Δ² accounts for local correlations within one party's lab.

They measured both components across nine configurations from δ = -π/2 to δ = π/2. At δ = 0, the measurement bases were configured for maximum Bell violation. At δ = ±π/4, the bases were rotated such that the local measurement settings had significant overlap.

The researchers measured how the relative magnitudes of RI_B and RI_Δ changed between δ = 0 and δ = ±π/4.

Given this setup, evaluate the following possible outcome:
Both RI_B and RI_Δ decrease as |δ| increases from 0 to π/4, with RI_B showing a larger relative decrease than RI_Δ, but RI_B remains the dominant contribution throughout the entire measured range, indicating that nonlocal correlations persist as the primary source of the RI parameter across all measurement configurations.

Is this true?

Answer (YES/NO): NO